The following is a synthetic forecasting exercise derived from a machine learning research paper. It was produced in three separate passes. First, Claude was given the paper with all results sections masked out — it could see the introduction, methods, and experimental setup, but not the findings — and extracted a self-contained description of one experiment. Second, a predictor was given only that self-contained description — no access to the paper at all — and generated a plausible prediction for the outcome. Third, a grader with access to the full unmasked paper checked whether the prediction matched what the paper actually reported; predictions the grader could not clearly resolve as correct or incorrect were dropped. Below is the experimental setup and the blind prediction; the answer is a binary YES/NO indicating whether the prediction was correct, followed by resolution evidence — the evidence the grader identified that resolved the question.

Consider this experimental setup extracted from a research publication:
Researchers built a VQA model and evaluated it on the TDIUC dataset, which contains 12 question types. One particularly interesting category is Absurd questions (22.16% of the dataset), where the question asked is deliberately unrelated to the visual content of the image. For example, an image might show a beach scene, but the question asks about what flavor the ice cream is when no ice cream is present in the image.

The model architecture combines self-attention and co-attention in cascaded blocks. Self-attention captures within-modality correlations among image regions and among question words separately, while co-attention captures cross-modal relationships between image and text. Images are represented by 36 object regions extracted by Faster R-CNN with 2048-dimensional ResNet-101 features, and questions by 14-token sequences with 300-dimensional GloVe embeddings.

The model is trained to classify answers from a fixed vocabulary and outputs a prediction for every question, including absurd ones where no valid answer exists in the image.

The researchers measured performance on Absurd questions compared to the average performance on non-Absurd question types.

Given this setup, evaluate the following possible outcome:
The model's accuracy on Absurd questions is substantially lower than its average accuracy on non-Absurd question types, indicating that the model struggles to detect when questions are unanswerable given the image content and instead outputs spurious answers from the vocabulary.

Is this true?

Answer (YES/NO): NO